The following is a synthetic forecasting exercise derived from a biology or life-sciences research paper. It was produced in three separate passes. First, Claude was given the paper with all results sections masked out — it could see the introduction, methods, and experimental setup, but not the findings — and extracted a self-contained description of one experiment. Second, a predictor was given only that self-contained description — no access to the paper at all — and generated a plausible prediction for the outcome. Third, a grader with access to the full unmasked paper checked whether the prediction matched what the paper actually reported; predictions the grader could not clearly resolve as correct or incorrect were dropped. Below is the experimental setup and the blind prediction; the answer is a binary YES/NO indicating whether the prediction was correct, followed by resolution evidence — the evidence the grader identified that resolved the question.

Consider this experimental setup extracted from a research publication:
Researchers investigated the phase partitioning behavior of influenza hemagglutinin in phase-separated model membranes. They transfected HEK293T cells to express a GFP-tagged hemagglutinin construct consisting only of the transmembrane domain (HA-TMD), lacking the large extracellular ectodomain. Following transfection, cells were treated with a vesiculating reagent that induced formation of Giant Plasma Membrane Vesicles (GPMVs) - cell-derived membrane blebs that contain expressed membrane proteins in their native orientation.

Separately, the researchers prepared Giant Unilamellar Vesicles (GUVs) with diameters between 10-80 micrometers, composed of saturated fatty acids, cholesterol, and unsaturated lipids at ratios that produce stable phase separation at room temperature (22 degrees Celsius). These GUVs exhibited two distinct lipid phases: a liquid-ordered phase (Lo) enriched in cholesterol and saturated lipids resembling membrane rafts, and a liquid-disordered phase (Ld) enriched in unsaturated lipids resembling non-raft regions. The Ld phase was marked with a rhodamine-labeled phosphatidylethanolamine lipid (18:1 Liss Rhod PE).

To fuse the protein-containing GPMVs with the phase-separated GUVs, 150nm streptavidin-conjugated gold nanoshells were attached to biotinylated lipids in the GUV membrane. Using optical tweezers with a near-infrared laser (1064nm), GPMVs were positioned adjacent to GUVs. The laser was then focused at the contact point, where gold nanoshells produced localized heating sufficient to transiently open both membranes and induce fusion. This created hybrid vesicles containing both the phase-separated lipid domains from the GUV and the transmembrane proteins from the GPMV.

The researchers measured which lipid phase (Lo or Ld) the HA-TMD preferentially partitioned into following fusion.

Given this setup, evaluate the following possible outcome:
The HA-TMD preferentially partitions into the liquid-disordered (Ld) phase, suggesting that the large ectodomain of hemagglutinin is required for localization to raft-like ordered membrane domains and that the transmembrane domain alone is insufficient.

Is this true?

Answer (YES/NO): NO